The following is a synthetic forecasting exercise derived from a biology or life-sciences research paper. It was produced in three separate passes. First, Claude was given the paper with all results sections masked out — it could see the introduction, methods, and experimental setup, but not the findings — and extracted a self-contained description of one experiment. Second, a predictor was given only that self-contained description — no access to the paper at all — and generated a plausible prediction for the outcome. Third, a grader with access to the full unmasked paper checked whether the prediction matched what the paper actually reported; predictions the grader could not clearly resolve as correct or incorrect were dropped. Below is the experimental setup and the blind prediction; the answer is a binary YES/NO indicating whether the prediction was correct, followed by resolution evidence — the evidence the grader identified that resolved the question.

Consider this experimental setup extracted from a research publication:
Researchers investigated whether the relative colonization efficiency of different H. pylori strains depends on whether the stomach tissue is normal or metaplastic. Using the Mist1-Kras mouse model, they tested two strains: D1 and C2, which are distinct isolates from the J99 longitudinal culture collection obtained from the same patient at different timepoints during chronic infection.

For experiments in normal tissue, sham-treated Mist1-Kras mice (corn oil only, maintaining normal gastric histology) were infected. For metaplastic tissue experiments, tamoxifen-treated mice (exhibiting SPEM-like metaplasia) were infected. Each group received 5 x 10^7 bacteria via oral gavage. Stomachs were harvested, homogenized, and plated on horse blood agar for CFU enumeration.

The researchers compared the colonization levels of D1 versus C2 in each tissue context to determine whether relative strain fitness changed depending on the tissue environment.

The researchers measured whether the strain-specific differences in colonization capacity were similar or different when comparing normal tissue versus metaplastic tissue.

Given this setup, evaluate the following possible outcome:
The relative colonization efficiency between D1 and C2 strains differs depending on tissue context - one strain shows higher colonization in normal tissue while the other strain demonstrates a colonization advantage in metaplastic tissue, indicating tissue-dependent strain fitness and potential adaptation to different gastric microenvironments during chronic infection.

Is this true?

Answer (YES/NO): NO